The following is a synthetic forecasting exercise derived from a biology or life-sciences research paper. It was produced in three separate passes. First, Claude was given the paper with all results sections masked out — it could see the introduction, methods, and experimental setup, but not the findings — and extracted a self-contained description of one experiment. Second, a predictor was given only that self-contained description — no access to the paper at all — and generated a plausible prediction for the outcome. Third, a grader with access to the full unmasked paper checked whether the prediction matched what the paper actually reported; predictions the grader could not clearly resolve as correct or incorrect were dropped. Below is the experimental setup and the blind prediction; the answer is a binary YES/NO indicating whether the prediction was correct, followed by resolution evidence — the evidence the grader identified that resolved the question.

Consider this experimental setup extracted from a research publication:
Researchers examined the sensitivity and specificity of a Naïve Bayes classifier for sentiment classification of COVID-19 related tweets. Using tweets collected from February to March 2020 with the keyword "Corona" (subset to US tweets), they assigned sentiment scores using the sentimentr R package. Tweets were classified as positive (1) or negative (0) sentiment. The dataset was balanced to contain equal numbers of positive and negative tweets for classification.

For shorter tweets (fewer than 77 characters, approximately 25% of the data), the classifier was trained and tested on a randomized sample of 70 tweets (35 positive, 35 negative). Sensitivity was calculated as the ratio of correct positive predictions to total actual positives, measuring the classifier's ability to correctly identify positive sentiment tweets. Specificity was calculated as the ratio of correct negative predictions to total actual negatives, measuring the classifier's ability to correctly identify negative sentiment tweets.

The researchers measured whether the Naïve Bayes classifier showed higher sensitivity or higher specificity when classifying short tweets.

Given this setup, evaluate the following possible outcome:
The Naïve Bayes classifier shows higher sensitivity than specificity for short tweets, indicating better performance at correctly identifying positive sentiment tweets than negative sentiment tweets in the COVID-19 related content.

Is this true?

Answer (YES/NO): NO